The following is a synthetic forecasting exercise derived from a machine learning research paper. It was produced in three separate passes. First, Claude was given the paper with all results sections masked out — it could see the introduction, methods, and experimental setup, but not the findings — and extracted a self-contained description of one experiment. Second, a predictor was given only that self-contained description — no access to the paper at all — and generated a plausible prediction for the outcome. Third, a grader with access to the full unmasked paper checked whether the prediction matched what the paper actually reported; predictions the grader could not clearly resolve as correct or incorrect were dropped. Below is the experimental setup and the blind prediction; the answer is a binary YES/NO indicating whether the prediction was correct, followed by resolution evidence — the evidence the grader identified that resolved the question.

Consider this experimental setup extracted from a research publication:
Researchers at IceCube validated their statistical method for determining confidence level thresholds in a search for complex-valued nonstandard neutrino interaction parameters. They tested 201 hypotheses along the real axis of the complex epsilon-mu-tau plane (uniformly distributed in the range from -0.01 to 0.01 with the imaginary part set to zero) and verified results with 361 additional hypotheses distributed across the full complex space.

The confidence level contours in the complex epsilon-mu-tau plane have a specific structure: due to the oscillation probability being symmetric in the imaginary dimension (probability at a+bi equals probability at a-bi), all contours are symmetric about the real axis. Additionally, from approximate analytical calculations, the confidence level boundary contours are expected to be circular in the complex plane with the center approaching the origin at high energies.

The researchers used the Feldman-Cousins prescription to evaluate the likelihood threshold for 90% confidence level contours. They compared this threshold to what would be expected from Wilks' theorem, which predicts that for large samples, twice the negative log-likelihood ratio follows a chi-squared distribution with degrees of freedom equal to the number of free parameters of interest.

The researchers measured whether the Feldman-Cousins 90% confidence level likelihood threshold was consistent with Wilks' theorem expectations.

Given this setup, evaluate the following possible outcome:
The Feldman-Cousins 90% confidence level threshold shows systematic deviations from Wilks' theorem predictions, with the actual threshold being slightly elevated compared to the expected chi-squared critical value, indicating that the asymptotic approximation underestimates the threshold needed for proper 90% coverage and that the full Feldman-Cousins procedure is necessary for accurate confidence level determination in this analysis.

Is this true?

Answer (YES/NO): NO